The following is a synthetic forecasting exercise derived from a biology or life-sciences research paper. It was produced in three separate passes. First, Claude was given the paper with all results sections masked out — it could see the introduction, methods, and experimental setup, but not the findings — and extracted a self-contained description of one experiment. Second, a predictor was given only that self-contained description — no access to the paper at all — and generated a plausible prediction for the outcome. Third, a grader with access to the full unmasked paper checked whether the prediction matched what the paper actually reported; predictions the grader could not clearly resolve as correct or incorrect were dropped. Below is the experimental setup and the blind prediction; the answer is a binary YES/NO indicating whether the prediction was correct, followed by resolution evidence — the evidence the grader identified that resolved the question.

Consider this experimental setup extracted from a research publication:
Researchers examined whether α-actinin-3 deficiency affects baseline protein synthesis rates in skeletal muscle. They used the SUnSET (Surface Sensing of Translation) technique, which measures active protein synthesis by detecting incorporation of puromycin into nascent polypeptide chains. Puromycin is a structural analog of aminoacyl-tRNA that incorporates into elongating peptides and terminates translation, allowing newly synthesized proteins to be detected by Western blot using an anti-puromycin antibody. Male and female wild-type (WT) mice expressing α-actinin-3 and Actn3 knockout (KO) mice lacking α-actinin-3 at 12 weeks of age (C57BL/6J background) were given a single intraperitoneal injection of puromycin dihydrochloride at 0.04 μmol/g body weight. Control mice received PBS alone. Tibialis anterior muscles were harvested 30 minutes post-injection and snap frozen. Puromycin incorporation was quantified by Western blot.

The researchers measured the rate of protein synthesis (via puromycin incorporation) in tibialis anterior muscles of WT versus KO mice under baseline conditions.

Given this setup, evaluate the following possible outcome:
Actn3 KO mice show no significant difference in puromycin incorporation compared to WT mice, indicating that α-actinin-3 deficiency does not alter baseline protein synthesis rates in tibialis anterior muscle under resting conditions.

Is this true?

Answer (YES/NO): NO